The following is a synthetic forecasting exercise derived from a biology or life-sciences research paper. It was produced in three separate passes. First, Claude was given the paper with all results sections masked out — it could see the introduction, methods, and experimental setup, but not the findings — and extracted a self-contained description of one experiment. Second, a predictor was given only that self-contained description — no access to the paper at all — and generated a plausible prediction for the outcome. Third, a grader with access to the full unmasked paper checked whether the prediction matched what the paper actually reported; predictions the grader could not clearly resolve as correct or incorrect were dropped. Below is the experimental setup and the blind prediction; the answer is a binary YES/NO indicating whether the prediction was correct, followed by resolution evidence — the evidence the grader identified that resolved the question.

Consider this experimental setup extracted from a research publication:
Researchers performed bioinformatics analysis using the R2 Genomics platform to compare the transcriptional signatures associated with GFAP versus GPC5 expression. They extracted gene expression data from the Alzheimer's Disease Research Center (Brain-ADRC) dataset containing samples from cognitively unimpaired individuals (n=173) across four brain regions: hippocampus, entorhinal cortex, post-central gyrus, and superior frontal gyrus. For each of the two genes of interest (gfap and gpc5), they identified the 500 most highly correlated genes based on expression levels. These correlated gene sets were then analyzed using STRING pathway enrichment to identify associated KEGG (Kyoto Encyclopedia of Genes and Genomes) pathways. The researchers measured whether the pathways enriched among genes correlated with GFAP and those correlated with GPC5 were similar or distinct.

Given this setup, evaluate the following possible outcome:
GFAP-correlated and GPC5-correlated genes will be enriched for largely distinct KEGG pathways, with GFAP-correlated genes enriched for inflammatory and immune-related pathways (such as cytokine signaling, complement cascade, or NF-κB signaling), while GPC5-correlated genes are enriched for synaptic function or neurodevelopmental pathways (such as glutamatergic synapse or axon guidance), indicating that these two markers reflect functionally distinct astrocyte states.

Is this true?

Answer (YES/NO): NO